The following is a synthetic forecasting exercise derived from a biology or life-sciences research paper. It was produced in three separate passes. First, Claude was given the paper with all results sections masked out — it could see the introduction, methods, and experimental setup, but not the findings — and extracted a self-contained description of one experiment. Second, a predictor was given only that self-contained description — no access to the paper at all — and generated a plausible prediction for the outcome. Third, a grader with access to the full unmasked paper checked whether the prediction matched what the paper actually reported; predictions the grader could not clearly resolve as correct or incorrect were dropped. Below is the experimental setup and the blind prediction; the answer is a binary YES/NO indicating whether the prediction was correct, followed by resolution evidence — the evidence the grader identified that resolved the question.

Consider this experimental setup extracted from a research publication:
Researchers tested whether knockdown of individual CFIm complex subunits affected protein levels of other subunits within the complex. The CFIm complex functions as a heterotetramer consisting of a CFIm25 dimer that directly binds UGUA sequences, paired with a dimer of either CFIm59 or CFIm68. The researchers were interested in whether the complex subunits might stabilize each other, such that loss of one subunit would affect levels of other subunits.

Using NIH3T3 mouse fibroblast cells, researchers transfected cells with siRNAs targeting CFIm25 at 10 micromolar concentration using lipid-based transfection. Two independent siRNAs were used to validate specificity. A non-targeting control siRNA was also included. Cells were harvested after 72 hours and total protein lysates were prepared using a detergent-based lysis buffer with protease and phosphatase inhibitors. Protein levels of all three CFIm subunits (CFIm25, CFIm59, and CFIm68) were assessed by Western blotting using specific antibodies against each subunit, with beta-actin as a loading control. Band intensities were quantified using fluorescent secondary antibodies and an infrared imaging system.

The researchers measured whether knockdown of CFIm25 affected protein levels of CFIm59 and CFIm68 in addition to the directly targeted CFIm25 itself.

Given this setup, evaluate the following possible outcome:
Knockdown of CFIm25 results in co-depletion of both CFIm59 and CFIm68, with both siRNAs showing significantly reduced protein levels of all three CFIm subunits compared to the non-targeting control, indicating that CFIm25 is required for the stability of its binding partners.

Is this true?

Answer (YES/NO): YES